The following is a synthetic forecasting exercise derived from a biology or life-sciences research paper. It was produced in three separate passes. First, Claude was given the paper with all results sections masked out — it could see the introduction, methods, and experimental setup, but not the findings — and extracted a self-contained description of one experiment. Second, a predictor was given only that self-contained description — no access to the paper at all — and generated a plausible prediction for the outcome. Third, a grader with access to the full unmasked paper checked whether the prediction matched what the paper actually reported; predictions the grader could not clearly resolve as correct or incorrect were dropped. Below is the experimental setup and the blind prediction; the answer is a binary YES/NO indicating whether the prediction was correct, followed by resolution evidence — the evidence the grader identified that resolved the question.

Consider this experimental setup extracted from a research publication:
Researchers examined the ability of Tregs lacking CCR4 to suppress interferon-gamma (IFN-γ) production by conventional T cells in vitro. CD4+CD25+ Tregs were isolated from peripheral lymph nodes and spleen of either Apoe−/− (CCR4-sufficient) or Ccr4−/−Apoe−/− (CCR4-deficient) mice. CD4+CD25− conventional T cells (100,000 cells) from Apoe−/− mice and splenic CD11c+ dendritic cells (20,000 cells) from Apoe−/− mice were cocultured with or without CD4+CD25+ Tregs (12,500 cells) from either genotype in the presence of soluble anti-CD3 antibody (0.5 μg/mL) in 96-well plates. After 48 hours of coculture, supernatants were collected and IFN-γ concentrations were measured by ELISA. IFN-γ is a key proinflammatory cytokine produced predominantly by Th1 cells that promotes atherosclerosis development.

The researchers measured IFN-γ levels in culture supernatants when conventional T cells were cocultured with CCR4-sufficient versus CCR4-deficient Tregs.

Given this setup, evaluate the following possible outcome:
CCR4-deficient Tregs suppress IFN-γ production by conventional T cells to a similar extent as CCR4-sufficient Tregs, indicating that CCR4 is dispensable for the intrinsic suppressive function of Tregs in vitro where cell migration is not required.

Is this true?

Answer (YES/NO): NO